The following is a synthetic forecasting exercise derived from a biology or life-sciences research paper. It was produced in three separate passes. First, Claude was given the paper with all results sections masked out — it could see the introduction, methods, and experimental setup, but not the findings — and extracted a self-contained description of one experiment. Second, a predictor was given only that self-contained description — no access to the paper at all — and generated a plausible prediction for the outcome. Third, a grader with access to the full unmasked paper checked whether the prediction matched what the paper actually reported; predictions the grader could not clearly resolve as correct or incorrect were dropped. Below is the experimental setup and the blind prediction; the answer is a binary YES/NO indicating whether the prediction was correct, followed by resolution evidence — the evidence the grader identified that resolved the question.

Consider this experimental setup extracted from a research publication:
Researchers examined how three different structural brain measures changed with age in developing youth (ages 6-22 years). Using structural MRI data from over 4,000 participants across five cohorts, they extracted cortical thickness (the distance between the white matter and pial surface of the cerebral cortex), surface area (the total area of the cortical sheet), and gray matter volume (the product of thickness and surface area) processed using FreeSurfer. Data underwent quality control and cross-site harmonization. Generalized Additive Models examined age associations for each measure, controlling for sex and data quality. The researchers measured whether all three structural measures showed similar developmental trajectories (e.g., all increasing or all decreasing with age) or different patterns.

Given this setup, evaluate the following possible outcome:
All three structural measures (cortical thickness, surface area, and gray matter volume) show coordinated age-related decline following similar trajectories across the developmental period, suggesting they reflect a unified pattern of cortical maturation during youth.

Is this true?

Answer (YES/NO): NO